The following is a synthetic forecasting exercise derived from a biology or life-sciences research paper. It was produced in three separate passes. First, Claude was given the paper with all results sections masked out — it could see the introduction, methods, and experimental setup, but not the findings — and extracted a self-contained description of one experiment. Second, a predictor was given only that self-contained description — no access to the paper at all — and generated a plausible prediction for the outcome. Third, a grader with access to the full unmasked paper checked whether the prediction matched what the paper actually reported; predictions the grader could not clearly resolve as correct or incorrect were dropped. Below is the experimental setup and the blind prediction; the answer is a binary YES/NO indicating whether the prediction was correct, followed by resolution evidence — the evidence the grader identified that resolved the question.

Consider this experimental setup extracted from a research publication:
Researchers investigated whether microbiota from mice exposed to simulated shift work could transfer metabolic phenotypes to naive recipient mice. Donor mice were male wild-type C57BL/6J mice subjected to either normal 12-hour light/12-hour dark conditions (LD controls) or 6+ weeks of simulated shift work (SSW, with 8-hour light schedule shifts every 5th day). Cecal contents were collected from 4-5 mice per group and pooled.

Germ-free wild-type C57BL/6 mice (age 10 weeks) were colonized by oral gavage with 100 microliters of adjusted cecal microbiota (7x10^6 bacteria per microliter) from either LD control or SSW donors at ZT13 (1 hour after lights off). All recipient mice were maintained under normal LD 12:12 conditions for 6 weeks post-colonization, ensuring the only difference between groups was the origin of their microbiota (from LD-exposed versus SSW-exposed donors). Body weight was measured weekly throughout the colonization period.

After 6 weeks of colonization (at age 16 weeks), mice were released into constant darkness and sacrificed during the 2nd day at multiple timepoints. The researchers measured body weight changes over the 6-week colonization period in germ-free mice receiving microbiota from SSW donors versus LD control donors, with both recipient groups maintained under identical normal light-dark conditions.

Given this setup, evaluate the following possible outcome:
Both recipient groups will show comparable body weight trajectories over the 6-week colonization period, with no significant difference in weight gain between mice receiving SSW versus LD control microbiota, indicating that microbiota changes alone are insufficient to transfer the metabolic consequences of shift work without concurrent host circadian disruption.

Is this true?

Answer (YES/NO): NO